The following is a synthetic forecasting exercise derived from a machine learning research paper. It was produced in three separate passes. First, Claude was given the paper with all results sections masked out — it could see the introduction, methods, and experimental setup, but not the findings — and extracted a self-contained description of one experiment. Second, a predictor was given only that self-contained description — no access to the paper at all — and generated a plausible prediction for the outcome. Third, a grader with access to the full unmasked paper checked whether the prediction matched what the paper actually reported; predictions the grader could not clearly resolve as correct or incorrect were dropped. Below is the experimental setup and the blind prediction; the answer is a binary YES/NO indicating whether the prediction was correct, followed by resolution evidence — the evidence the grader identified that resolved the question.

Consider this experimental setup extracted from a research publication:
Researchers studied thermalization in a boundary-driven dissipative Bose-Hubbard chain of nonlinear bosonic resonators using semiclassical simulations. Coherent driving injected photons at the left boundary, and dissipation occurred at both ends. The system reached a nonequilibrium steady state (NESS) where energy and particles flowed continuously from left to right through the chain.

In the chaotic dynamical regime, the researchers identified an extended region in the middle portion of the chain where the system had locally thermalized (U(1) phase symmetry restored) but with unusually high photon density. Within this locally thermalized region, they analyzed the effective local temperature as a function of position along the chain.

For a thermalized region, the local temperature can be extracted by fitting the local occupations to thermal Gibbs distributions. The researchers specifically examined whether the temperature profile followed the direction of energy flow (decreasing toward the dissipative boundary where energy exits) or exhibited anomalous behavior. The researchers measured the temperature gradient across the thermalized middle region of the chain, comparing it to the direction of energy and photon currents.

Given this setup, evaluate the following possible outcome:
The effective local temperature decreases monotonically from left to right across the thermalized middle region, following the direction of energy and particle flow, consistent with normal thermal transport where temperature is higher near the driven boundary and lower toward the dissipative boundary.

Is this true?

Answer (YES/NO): NO